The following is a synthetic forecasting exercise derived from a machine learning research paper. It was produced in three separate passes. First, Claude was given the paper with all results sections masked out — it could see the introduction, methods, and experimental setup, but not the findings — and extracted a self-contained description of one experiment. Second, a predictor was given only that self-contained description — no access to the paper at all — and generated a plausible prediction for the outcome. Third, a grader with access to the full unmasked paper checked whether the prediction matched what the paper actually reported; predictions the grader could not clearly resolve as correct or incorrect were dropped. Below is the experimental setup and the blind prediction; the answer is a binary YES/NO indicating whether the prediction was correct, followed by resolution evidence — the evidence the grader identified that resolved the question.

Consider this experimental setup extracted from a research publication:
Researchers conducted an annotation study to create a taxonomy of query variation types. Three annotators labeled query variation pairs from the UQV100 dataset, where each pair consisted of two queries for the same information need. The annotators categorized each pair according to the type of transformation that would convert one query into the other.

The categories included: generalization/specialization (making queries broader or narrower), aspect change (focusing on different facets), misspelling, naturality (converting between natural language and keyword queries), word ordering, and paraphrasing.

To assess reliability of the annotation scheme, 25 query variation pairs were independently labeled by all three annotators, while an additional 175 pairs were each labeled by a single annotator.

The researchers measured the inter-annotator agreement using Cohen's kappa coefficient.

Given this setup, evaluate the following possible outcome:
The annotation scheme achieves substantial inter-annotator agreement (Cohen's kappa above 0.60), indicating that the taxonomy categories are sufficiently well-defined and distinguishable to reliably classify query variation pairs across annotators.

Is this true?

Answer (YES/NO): NO